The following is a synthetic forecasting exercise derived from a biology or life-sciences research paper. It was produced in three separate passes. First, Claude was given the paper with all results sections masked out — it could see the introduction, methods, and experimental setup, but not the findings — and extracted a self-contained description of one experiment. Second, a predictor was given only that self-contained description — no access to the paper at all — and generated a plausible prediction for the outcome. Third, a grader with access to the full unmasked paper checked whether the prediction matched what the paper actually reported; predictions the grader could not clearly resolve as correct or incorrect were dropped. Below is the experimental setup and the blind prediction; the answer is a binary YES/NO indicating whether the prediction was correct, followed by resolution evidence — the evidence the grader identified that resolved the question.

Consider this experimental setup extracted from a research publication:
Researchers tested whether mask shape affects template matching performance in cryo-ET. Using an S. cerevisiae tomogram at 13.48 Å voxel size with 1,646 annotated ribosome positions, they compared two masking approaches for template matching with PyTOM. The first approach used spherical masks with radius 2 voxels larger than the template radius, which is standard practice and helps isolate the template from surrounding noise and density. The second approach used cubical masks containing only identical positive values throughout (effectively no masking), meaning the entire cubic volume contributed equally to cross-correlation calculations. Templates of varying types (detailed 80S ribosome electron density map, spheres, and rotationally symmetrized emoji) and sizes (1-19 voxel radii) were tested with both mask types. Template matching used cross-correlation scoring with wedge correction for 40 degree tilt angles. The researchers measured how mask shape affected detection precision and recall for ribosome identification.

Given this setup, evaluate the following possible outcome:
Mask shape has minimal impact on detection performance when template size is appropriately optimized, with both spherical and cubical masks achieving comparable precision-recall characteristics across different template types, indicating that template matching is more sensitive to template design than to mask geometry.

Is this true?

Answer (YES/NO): NO